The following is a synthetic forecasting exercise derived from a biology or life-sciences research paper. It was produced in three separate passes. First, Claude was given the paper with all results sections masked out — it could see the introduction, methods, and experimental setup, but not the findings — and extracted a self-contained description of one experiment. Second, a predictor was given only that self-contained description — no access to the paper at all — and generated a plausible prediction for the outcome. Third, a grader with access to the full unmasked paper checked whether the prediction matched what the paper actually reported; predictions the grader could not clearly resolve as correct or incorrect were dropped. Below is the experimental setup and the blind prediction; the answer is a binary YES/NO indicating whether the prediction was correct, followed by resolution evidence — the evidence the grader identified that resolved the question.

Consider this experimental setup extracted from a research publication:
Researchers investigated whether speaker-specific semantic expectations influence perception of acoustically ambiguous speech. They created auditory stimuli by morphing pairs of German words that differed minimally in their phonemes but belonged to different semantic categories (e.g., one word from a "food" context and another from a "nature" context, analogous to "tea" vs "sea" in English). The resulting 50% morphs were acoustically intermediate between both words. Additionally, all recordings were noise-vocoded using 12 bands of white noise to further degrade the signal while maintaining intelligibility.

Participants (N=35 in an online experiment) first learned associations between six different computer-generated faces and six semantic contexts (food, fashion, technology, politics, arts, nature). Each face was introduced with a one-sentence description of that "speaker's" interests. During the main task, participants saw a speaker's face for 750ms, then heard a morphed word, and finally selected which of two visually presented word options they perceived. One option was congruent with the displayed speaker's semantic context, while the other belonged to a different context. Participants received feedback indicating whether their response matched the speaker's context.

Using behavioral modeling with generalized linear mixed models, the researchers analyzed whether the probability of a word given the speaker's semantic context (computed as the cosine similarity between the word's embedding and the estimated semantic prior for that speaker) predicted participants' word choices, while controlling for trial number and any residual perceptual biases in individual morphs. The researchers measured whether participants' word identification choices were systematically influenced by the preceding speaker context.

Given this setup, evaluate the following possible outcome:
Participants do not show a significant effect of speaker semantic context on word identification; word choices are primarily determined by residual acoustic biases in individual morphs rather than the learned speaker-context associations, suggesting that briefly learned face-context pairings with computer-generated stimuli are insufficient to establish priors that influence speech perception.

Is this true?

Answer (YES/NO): NO